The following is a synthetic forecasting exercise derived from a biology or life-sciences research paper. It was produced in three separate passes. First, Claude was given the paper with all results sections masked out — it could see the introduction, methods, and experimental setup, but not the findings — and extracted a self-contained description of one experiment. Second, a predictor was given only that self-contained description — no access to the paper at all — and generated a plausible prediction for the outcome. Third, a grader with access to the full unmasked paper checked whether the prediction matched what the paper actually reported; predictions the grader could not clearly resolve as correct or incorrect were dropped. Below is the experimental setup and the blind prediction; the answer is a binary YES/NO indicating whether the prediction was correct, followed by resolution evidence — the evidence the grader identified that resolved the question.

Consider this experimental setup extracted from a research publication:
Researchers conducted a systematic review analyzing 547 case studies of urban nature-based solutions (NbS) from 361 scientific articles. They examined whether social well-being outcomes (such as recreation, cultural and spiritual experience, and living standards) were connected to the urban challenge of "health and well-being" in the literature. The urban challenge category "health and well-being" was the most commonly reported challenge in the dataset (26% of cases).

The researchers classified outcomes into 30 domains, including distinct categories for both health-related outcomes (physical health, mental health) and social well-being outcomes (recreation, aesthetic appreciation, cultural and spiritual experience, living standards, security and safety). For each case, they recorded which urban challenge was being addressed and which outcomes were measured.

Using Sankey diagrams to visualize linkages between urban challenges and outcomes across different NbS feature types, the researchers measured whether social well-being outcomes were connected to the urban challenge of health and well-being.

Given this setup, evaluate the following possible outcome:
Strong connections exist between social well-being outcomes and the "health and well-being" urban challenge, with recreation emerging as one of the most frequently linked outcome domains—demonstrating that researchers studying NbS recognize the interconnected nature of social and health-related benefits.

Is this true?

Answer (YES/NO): NO